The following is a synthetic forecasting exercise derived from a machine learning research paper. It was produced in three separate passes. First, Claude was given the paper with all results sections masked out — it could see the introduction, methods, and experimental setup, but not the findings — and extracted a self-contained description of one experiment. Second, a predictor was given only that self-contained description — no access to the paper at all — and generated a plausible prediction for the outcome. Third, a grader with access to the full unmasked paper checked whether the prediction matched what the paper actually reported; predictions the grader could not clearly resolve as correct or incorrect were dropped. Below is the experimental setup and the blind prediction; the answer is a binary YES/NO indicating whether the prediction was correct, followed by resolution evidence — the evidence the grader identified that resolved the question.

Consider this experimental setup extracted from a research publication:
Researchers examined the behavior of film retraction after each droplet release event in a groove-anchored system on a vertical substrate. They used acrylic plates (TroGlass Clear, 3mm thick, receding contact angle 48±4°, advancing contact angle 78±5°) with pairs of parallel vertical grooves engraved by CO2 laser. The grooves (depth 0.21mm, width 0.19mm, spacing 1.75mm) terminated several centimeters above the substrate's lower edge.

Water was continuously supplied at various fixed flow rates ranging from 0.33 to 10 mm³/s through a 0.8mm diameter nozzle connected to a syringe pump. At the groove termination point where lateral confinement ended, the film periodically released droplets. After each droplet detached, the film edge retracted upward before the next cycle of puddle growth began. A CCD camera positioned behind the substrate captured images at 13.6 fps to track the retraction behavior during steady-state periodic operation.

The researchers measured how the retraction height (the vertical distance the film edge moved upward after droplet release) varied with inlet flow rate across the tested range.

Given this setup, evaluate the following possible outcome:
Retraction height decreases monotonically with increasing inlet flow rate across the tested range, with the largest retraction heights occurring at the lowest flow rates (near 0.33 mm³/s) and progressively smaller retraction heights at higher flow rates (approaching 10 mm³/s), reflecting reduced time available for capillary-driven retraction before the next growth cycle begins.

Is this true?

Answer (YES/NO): NO